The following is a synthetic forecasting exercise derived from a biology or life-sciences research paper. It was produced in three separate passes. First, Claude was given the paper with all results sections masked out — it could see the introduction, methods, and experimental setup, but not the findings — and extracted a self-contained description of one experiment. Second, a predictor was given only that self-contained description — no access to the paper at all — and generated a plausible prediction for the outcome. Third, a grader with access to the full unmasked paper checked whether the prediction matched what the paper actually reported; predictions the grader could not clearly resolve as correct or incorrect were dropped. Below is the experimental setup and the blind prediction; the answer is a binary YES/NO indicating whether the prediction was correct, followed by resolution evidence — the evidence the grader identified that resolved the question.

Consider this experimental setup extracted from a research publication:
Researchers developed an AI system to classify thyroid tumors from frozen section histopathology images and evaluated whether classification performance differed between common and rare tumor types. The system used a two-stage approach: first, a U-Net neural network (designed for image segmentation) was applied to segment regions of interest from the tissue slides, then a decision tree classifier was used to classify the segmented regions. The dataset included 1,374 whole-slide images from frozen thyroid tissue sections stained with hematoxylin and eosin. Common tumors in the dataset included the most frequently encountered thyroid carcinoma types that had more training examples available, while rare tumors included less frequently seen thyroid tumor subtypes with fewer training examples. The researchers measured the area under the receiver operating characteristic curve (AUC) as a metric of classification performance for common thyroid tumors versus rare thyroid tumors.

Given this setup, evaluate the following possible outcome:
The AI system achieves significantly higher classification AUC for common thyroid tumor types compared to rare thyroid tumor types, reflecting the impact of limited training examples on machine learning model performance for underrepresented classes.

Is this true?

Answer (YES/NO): YES